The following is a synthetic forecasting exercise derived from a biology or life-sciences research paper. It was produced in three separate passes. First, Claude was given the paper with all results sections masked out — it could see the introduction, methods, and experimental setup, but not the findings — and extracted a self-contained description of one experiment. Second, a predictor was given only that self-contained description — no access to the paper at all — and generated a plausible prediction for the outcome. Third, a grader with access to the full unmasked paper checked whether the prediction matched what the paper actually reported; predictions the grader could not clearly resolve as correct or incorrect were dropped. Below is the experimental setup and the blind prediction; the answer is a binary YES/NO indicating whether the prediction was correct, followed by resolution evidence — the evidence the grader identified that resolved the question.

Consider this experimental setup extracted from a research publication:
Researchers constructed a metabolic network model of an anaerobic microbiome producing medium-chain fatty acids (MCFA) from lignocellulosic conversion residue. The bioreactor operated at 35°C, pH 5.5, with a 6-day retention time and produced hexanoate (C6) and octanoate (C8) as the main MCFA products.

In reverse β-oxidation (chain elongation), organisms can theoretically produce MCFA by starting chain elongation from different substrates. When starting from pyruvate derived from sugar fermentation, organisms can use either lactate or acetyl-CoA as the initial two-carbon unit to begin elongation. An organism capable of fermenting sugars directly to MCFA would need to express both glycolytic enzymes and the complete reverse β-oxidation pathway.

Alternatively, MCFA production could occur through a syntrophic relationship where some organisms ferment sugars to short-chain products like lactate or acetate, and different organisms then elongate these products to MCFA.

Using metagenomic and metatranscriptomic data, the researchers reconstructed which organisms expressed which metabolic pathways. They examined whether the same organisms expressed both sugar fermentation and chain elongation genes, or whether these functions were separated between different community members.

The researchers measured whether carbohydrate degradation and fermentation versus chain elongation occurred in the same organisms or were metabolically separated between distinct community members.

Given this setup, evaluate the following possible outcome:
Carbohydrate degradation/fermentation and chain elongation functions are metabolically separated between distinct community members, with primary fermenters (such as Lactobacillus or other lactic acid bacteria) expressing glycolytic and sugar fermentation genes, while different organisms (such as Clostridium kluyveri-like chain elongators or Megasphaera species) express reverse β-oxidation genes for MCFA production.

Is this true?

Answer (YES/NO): NO